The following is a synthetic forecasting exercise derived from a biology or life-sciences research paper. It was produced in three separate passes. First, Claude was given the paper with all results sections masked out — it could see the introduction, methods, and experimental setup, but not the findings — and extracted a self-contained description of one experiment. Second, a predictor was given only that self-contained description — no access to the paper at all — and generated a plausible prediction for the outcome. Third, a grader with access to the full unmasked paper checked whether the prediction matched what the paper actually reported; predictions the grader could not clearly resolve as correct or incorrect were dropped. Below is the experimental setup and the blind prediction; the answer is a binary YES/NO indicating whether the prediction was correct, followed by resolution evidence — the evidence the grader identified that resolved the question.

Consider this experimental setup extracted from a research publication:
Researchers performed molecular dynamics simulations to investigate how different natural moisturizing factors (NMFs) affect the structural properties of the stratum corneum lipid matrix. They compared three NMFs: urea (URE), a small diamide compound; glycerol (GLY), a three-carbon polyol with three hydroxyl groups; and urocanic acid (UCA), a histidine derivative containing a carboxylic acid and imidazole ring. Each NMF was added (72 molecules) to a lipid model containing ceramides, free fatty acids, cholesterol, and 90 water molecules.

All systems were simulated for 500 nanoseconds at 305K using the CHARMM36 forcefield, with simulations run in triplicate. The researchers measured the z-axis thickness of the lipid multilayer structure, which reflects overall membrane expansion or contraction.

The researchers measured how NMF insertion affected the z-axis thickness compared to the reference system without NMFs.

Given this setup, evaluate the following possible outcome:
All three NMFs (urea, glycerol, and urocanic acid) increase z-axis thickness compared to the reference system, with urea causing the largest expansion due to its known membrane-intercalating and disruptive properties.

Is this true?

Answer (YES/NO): NO